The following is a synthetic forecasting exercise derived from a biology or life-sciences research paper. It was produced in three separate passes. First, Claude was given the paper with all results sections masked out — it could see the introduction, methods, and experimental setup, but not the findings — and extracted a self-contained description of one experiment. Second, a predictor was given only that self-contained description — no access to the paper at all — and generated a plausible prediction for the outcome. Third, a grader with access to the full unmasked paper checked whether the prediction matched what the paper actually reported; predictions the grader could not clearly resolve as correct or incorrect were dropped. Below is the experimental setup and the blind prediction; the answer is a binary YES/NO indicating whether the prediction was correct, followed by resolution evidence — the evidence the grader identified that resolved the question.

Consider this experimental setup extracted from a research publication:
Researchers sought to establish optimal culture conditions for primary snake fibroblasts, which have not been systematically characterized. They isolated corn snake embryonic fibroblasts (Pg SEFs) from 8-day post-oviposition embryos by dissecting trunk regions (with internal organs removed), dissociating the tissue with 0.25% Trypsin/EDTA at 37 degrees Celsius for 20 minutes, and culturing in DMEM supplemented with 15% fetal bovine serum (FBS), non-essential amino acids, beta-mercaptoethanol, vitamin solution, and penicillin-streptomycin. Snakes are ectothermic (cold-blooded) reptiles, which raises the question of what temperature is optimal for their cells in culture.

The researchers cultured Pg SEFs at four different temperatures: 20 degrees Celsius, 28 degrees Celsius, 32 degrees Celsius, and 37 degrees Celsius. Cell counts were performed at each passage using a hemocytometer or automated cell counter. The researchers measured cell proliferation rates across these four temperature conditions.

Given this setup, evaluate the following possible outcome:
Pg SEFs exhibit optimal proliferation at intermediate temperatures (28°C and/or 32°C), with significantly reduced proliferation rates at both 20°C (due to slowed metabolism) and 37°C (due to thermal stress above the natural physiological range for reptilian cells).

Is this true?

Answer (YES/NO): YES